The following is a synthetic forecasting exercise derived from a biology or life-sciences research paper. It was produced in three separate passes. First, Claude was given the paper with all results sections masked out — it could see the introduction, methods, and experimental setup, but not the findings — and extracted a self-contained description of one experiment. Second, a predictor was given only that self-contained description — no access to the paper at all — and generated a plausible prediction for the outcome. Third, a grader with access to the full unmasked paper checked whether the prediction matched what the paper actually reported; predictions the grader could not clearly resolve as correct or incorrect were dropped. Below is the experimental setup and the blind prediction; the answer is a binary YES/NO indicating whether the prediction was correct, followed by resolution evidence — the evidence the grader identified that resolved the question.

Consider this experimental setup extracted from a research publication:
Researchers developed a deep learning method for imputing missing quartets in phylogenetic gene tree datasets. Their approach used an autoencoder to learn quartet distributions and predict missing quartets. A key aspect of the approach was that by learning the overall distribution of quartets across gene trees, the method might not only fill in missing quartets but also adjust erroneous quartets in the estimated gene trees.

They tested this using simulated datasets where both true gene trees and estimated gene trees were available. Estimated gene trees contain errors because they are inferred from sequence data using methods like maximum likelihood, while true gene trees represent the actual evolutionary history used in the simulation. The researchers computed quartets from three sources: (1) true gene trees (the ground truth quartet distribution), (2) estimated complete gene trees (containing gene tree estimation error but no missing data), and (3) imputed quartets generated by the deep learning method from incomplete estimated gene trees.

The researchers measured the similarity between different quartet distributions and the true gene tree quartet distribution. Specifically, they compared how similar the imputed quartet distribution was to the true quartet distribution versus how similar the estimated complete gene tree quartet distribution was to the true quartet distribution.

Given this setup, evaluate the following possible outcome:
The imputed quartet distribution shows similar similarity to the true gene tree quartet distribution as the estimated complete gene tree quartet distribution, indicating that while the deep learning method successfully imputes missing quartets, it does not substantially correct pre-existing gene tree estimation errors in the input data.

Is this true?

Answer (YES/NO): NO